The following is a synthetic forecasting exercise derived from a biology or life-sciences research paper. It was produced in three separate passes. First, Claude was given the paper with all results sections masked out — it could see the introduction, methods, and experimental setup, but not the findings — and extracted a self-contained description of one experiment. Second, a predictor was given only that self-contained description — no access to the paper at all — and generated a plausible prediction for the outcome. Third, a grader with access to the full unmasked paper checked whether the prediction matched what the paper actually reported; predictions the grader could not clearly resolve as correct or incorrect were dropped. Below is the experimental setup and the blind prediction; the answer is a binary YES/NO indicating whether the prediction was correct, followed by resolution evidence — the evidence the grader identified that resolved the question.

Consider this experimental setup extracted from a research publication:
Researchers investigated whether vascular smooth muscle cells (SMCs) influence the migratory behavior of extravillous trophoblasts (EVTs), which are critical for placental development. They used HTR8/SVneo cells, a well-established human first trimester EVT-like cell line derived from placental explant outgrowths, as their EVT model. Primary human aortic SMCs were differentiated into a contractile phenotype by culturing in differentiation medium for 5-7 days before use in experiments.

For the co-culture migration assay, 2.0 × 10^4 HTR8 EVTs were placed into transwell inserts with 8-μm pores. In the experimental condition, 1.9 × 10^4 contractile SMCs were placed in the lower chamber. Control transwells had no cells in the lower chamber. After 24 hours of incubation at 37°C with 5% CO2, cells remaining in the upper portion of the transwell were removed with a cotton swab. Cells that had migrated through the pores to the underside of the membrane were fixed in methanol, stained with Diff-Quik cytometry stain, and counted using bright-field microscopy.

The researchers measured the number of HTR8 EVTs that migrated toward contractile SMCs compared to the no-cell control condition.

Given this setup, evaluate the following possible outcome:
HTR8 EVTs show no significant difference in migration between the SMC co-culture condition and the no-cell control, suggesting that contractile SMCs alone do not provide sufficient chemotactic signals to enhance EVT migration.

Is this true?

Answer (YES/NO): NO